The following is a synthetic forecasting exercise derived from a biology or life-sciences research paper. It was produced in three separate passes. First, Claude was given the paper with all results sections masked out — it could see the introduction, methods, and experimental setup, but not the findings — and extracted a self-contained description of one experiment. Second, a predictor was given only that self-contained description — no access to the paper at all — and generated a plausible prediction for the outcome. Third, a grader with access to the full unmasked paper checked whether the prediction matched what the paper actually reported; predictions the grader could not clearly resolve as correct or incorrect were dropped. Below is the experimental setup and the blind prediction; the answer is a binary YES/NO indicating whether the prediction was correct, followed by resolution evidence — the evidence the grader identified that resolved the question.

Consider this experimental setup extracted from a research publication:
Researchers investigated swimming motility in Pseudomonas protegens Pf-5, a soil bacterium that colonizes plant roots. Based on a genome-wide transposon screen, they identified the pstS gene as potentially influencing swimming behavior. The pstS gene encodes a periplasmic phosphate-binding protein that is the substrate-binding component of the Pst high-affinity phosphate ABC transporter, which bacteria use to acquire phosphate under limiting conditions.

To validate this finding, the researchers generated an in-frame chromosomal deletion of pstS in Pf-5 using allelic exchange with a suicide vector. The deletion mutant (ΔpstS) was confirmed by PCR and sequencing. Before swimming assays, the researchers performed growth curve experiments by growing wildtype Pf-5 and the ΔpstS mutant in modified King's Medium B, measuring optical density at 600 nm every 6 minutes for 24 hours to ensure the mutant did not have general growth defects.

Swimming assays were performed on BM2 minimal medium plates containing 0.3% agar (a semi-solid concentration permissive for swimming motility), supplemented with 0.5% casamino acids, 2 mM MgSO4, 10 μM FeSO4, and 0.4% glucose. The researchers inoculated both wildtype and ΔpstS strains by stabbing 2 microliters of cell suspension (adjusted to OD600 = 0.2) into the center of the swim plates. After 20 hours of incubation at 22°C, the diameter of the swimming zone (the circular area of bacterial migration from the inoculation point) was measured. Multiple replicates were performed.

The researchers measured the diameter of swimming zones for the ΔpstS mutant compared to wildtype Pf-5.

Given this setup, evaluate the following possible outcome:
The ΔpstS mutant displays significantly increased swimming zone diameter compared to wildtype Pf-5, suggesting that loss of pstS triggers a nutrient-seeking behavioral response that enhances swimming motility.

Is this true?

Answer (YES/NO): YES